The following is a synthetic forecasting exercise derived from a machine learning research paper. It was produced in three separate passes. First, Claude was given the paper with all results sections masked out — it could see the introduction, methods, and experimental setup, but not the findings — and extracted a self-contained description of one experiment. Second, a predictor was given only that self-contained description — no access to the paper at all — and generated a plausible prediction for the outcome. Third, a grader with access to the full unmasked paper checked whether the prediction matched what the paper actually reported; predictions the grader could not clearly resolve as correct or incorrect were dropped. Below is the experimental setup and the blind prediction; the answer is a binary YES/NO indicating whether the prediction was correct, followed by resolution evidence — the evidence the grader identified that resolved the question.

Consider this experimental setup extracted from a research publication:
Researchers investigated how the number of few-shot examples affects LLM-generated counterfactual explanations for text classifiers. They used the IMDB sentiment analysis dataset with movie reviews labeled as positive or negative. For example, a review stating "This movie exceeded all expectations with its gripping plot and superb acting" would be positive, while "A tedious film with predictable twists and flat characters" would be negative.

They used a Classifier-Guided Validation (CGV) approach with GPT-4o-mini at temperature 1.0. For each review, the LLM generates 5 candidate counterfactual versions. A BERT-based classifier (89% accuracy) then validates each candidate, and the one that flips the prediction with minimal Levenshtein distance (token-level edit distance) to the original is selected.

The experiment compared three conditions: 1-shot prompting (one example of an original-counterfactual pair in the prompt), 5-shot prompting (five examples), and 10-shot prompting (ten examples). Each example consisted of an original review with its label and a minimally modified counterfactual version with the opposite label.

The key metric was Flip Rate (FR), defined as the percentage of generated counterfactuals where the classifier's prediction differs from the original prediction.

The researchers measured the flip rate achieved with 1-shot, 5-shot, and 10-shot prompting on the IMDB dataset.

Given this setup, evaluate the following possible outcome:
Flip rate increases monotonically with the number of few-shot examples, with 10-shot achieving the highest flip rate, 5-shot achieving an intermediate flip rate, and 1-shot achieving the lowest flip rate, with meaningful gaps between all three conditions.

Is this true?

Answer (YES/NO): NO